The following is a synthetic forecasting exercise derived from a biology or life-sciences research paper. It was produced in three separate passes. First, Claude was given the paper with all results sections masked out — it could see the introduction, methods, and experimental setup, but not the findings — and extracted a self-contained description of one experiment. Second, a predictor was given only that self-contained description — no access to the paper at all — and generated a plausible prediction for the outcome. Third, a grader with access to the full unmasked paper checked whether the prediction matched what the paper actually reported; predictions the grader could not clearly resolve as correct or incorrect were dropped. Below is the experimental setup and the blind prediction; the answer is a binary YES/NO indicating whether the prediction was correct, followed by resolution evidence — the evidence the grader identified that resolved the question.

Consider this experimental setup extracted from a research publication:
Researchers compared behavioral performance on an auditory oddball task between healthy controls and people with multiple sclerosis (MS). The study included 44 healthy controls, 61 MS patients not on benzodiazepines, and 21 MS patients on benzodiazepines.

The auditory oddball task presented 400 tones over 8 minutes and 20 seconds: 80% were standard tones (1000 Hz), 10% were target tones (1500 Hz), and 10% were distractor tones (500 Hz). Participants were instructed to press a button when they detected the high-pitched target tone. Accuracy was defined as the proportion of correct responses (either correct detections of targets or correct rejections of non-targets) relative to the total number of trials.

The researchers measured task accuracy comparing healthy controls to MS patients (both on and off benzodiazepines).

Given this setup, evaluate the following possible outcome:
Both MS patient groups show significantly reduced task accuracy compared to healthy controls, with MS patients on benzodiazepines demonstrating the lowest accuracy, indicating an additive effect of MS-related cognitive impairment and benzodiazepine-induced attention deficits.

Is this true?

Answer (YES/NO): NO